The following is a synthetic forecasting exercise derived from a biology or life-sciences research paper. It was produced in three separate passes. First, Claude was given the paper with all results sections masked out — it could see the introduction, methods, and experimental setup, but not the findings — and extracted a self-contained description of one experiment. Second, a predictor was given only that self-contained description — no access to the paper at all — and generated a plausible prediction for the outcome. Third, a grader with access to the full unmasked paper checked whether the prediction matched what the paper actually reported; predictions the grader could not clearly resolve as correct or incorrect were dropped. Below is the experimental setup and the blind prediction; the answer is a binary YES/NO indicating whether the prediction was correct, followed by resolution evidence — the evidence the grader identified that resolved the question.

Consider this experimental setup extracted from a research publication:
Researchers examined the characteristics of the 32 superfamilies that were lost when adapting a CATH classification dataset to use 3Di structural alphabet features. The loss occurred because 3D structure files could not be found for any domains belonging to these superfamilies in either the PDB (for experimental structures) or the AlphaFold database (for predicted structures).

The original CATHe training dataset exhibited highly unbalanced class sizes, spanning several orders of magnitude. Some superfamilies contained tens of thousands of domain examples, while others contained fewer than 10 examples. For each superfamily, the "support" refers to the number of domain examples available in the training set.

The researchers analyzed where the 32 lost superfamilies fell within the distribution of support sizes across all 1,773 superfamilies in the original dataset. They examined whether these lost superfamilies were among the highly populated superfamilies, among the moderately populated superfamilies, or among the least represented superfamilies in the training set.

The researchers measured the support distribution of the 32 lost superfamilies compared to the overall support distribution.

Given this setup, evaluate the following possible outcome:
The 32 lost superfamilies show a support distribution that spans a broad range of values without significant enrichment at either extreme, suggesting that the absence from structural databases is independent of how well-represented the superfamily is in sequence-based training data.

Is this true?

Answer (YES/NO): NO